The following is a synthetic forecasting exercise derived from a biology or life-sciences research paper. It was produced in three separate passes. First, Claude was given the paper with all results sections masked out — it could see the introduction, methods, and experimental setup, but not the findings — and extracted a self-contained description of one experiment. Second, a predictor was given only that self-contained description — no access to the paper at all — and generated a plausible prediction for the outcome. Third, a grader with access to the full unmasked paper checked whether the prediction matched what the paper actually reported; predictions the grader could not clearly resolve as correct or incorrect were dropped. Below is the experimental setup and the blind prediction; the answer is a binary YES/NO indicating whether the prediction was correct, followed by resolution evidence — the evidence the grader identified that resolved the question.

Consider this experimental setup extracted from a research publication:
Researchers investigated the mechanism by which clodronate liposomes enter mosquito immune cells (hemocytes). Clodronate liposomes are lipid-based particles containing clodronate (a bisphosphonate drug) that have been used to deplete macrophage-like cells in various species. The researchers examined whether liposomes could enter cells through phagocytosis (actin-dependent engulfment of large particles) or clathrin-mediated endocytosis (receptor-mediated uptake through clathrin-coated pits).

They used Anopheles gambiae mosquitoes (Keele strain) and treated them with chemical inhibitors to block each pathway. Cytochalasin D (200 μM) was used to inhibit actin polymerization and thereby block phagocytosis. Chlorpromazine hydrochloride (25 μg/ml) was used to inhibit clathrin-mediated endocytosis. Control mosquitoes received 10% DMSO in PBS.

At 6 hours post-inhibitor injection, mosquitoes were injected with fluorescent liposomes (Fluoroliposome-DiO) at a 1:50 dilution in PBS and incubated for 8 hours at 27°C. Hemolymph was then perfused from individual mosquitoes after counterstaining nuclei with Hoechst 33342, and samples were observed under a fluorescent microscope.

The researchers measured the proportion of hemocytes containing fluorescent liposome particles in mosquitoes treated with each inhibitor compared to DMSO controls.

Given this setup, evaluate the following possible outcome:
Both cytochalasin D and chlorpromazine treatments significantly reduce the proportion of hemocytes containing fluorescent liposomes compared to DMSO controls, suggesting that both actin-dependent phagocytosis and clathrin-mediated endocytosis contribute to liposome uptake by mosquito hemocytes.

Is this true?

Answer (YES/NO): NO